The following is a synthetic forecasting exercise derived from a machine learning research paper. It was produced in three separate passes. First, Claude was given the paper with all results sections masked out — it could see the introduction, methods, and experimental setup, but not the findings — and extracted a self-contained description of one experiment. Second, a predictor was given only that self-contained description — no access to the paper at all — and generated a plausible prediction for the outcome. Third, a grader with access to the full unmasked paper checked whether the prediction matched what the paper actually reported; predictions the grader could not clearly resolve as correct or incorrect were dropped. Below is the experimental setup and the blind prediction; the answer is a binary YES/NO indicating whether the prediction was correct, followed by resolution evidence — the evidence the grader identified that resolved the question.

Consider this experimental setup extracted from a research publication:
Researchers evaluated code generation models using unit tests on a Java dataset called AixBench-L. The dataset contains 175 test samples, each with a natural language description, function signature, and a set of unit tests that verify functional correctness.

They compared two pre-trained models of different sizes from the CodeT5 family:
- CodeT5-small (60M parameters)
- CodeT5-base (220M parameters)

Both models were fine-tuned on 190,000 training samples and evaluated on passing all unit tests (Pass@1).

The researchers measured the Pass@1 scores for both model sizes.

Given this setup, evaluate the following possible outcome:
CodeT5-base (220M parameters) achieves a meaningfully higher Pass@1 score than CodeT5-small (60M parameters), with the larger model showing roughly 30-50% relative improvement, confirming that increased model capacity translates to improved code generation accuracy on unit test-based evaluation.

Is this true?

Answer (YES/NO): NO